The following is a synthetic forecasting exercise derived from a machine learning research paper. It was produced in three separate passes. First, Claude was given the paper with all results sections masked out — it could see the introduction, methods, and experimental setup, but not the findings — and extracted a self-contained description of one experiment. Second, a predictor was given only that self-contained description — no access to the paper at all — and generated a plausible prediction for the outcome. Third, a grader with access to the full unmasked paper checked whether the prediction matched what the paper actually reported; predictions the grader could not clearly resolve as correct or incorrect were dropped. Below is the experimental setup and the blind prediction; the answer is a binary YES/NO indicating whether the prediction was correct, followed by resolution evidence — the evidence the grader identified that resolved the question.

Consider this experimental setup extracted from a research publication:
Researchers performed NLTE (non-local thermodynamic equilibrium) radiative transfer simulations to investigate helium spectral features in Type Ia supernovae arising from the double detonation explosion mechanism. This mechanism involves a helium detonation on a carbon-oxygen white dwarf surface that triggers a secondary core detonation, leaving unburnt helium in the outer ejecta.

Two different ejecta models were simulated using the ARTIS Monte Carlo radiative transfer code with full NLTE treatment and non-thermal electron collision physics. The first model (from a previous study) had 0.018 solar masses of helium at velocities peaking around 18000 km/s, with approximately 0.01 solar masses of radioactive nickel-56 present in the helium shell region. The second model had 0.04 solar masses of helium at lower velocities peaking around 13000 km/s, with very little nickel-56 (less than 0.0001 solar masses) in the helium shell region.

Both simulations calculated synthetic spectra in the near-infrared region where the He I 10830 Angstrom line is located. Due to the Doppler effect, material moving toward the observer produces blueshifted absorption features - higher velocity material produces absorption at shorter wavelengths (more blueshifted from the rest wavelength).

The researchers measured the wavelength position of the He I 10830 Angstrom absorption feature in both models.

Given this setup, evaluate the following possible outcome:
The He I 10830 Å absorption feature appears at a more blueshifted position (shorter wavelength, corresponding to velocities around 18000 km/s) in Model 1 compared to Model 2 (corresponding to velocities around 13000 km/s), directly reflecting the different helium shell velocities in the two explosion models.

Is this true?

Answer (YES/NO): YES